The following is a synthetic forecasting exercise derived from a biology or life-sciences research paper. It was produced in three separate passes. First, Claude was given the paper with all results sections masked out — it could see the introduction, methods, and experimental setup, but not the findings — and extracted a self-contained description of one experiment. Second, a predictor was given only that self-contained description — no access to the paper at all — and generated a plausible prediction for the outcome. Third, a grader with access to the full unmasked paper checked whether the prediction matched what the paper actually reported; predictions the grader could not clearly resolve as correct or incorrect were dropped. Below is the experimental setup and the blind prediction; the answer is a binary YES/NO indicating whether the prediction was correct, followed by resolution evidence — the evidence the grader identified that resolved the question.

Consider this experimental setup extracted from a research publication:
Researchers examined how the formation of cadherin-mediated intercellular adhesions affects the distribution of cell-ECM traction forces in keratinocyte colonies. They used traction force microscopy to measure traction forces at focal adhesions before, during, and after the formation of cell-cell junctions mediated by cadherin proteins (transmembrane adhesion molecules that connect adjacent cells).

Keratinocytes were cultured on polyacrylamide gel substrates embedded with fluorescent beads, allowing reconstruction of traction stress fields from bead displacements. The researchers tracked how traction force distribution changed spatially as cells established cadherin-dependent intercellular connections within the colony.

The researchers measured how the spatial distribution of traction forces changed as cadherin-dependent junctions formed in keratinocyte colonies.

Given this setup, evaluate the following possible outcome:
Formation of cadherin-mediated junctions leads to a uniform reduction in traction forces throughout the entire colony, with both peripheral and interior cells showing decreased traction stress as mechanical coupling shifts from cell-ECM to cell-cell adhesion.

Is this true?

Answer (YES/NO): NO